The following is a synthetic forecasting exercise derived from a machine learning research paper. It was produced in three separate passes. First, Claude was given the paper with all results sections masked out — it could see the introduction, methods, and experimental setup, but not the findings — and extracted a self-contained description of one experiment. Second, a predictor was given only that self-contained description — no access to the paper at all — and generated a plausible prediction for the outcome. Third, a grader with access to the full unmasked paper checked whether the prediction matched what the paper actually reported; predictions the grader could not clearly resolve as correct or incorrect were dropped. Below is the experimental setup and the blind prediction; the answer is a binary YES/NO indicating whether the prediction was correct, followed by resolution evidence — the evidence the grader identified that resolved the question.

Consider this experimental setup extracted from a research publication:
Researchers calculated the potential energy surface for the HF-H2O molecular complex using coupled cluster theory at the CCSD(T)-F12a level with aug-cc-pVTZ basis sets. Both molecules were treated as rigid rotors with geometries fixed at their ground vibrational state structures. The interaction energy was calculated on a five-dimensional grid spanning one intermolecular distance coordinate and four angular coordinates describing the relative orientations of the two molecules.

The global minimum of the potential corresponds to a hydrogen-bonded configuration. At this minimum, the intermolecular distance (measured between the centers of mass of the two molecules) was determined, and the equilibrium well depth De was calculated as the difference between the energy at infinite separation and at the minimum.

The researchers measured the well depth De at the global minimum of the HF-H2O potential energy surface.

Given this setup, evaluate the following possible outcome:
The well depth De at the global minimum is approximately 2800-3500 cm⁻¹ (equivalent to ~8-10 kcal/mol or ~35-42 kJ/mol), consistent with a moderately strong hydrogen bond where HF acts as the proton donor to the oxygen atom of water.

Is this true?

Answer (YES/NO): YES